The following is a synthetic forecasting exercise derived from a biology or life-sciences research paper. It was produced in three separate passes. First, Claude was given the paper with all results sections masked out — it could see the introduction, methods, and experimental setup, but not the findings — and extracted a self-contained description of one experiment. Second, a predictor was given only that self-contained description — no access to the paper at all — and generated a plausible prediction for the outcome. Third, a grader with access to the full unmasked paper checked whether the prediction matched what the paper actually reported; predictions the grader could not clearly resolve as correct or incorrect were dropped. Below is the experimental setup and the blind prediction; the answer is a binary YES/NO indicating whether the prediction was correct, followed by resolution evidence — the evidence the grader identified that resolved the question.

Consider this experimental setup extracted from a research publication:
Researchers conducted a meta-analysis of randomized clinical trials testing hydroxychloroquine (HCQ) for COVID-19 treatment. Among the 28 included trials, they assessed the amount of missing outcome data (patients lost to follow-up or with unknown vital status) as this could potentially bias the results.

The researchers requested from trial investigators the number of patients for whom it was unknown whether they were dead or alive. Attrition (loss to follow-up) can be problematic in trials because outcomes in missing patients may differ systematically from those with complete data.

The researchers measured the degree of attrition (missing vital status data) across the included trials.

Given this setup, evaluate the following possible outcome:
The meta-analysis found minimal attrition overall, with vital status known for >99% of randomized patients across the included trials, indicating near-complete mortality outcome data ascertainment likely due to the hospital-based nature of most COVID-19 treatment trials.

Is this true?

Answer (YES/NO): YES